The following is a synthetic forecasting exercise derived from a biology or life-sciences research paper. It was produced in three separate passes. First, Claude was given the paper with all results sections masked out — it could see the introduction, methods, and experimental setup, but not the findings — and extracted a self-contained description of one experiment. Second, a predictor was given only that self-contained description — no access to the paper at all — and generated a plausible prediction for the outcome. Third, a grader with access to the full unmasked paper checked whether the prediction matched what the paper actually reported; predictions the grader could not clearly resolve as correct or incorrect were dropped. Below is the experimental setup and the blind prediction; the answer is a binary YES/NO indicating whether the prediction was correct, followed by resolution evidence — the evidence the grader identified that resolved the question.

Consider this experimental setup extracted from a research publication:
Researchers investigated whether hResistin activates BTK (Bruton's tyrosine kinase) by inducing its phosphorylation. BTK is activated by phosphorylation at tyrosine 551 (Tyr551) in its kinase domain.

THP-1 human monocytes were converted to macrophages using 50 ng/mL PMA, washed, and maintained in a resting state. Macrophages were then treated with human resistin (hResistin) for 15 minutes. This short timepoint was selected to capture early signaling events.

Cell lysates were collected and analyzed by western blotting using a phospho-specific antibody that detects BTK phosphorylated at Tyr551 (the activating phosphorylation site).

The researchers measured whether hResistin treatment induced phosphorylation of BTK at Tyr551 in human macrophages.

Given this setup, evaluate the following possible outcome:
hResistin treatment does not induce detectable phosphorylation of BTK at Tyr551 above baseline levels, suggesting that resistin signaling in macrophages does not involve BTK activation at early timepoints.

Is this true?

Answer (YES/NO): NO